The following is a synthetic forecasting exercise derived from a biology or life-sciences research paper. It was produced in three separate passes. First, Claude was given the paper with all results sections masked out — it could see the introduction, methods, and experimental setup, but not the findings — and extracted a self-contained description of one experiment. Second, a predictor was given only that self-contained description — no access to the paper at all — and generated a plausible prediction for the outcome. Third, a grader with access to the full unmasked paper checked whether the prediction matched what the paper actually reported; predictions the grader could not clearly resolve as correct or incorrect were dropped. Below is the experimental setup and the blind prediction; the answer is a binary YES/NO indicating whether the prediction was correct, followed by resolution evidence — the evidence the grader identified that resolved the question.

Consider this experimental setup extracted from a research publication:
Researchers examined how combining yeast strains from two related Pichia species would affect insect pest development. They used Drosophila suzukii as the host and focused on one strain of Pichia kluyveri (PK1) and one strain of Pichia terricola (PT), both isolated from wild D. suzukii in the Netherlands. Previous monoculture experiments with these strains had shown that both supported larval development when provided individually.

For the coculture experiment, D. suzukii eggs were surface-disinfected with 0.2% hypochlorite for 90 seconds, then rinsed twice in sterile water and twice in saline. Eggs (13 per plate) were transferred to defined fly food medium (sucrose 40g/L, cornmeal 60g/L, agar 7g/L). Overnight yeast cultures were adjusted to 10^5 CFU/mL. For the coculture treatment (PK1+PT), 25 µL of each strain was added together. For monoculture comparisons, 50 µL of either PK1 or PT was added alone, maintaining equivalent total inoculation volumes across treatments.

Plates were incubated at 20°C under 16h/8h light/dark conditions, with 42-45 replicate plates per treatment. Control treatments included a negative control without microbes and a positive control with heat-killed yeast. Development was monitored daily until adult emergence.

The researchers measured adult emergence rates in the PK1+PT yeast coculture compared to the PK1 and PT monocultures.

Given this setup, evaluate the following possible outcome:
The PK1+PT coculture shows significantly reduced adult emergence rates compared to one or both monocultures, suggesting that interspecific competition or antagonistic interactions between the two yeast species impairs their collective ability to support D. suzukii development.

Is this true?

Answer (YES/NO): YES